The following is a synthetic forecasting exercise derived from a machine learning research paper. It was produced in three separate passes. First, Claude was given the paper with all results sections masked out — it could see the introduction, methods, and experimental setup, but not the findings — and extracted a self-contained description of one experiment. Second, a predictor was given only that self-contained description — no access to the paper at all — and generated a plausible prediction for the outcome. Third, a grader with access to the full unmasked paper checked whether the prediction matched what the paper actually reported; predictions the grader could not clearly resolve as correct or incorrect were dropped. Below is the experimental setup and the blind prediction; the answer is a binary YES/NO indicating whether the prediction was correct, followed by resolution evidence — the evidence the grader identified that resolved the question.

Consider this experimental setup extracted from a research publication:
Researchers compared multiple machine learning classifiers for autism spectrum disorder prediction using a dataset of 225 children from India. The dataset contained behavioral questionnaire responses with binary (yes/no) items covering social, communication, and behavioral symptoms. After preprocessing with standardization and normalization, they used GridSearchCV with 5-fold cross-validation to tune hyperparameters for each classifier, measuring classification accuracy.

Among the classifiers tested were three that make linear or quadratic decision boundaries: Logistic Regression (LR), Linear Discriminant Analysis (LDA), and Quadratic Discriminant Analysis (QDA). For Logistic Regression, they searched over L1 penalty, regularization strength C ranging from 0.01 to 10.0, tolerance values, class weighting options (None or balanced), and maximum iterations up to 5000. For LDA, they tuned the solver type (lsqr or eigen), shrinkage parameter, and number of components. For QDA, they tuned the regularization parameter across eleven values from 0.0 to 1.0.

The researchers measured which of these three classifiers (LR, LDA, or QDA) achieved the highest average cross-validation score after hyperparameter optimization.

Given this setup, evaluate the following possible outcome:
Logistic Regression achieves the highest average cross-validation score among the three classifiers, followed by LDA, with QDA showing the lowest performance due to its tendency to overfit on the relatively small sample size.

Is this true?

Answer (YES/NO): NO